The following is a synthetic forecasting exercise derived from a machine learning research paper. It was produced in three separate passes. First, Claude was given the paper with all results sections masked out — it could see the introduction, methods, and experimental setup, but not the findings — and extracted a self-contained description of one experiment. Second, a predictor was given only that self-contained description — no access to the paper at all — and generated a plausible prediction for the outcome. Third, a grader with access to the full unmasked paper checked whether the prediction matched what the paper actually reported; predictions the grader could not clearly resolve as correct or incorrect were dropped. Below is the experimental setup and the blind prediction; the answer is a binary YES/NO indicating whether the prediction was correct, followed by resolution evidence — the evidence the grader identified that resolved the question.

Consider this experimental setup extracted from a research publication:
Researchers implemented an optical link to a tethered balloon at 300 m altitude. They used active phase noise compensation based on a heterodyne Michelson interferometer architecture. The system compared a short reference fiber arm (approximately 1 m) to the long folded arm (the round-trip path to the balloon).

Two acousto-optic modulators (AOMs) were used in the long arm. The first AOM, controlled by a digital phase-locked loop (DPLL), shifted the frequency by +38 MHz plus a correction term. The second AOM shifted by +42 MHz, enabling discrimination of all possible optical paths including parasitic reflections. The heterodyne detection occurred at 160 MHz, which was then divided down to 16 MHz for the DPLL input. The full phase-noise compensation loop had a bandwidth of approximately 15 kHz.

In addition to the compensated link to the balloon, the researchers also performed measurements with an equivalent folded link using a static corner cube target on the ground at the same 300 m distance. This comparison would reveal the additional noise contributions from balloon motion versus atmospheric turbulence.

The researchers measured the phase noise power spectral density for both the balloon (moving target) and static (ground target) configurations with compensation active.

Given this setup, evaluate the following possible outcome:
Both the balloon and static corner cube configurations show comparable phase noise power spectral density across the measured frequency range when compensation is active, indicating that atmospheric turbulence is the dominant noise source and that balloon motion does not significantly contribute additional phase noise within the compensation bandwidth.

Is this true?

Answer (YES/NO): NO